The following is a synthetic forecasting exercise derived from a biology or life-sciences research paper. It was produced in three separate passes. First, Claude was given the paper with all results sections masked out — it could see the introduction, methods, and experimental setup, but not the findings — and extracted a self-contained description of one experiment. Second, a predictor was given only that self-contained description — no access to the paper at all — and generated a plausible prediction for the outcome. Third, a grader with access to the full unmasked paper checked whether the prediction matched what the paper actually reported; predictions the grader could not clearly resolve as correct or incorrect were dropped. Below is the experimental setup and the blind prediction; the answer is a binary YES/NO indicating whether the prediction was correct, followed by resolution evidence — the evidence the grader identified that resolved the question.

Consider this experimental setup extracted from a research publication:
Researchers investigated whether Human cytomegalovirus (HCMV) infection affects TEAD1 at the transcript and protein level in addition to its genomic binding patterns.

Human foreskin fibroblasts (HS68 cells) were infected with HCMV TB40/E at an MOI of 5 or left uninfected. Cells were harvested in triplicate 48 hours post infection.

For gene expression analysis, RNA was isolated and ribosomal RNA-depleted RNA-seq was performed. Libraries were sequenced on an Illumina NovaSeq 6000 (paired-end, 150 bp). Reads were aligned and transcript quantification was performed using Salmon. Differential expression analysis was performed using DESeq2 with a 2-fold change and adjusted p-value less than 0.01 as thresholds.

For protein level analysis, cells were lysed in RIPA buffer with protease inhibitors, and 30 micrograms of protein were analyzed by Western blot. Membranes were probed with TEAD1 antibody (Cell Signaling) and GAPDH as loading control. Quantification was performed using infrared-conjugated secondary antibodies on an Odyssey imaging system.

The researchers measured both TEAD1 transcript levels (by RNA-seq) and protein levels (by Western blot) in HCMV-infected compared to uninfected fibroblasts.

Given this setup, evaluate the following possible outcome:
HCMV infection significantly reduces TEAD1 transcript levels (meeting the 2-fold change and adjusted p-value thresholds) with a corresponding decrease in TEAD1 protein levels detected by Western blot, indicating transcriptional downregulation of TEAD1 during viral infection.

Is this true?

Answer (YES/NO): YES